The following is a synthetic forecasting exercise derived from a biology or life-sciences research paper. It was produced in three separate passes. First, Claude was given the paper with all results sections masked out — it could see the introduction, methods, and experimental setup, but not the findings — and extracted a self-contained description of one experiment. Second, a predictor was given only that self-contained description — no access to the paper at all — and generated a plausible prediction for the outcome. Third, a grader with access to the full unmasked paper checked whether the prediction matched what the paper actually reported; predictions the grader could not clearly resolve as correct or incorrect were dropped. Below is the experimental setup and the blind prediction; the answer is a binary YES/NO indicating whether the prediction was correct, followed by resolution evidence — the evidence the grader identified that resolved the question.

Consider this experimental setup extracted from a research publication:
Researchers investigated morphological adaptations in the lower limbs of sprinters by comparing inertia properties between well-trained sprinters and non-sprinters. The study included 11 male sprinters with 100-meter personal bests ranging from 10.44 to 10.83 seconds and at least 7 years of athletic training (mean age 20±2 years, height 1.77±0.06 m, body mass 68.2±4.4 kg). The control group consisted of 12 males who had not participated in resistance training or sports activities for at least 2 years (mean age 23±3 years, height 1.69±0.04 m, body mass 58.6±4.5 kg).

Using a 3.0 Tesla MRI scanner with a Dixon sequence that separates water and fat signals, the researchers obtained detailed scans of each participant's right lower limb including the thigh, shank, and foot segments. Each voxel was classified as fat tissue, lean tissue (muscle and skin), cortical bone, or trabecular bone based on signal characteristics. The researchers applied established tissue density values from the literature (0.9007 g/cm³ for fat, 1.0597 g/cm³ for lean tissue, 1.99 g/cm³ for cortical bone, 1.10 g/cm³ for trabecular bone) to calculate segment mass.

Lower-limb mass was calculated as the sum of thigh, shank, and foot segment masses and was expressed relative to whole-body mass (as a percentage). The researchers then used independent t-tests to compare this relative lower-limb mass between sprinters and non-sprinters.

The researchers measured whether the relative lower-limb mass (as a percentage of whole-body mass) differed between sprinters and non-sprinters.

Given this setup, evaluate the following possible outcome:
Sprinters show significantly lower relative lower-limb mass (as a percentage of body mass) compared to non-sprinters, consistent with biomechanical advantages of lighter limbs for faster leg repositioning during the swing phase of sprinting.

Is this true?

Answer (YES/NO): NO